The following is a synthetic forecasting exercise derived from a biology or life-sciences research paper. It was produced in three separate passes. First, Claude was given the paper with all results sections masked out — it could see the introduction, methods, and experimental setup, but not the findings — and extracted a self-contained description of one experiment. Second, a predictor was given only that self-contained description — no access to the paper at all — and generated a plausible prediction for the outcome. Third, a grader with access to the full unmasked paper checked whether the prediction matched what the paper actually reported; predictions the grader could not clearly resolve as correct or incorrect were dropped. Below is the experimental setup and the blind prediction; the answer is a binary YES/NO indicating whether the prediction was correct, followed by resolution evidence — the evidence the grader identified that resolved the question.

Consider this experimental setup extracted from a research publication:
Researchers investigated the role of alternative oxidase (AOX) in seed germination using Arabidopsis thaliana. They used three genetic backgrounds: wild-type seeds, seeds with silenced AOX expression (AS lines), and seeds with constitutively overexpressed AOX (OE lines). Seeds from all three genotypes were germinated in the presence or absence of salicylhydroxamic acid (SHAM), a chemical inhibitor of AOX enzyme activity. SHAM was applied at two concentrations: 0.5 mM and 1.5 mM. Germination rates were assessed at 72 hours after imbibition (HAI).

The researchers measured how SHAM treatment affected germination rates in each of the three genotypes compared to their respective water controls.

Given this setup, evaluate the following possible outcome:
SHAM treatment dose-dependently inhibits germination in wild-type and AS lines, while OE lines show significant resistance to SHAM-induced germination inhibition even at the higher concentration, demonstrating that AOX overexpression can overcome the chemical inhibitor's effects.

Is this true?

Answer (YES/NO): NO